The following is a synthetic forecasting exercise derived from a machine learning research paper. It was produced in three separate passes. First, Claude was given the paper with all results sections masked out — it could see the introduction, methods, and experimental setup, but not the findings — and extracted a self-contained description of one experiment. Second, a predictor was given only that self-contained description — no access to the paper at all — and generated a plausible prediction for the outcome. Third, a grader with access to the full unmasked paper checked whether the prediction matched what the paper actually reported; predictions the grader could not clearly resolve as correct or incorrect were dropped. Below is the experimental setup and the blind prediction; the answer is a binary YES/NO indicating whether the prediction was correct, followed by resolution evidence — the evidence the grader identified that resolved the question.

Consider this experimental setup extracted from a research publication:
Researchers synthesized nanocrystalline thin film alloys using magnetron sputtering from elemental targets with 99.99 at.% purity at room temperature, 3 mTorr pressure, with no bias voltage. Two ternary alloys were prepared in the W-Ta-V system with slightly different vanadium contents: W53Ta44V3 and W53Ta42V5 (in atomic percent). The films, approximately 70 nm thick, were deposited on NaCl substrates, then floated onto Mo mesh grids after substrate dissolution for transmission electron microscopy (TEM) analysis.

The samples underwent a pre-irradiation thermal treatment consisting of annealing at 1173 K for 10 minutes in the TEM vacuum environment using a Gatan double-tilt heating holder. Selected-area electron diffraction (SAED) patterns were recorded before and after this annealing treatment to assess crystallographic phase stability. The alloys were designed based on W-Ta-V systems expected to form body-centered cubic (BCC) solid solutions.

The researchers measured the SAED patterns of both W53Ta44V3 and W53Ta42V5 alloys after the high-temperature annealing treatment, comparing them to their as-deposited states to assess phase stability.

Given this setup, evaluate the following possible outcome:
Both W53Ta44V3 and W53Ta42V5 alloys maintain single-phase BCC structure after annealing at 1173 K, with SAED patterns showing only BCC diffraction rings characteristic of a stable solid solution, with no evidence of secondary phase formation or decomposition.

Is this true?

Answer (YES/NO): YES